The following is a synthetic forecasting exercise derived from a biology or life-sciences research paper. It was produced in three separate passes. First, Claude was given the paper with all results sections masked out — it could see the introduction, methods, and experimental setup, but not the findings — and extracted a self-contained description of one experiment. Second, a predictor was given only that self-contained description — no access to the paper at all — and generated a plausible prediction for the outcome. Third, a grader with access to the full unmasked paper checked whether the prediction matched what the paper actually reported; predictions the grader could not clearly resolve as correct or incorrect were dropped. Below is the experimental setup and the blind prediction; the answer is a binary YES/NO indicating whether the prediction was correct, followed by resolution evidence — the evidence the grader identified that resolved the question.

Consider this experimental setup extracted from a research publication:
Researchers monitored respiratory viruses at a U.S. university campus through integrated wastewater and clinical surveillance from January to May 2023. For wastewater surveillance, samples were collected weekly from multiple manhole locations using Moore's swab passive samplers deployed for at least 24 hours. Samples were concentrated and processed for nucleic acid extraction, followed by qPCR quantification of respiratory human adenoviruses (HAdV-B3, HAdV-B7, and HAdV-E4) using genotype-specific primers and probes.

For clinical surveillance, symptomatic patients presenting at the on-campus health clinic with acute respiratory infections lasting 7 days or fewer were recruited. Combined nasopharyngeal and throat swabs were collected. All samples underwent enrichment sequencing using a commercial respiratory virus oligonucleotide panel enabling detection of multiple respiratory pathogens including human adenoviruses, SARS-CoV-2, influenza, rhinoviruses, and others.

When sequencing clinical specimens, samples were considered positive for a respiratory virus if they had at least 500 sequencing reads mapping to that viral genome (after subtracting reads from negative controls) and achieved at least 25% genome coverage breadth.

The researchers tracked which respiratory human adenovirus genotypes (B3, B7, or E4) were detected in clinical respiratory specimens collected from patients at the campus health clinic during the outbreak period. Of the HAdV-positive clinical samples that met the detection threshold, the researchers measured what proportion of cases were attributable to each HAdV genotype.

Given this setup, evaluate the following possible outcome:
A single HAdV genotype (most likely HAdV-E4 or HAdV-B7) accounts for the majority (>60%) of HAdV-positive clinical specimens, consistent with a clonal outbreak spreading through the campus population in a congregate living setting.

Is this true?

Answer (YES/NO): YES